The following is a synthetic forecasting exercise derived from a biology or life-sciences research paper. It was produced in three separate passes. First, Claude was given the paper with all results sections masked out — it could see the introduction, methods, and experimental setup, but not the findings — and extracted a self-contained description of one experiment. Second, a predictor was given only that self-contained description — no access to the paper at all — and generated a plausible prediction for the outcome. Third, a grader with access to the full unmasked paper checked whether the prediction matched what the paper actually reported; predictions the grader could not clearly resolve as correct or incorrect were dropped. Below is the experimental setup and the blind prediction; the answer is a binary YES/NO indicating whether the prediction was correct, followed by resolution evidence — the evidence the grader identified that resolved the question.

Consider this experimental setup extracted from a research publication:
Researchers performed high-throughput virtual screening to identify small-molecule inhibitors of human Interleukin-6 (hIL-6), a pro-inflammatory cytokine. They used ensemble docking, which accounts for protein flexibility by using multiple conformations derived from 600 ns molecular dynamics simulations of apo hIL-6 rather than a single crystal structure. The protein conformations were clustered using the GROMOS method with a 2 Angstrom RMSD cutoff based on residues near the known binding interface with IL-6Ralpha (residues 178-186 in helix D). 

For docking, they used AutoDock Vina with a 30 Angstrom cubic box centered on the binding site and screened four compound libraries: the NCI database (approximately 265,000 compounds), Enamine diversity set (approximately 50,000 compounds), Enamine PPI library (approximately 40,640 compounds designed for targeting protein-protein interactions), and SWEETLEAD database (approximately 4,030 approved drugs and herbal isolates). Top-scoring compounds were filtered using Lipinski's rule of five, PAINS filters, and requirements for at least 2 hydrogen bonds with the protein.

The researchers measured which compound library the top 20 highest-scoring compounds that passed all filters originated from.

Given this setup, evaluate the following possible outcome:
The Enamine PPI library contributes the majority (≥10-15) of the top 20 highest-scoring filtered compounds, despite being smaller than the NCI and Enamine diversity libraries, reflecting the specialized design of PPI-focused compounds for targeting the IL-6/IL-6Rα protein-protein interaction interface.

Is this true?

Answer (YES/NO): NO